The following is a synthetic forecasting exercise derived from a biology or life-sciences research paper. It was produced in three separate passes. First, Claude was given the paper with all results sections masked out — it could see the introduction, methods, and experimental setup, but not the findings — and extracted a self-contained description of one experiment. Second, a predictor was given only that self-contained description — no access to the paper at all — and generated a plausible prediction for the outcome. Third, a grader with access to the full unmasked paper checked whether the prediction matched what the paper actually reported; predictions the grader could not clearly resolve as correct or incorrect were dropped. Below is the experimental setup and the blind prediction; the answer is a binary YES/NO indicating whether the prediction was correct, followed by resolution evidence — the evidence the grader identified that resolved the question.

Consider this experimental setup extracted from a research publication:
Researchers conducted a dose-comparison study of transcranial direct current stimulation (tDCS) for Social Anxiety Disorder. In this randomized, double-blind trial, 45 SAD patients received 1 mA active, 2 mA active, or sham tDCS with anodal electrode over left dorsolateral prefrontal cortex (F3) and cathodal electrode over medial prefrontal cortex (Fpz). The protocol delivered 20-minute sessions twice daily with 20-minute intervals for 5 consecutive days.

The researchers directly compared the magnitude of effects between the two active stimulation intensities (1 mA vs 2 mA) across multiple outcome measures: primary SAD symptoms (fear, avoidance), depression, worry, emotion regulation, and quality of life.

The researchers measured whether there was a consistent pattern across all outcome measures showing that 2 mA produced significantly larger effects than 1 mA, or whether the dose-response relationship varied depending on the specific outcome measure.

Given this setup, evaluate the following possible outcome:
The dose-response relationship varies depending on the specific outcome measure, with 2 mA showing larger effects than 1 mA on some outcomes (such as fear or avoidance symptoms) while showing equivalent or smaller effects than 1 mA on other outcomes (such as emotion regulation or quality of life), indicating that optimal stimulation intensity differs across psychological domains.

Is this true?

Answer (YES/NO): NO